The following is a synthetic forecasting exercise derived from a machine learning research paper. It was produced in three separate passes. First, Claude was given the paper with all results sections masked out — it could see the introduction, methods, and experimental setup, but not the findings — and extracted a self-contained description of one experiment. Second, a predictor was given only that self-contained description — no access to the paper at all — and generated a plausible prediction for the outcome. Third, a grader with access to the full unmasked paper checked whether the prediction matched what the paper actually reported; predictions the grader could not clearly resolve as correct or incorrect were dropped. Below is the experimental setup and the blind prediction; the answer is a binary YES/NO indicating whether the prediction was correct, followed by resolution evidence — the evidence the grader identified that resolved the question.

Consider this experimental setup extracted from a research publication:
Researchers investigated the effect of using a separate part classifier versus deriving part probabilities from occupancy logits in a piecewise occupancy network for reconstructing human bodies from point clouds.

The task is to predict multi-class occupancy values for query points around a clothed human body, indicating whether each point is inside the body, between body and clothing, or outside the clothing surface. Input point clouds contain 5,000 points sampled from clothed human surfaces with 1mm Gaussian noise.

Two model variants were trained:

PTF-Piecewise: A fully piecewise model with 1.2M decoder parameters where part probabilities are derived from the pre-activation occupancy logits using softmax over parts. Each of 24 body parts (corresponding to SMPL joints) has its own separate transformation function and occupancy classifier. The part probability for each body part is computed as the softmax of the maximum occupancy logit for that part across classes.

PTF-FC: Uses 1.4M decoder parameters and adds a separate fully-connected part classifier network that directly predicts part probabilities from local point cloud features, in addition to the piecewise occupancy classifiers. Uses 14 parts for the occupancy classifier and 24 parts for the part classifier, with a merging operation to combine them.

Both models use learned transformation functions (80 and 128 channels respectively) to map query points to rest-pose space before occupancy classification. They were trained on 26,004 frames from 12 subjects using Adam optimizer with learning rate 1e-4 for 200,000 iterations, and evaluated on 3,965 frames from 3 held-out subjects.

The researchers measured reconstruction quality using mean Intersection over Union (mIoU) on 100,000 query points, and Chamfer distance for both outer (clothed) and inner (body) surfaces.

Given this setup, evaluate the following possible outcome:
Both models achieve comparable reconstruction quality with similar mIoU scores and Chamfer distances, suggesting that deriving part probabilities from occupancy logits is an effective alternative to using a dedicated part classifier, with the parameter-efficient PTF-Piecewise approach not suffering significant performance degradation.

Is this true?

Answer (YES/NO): YES